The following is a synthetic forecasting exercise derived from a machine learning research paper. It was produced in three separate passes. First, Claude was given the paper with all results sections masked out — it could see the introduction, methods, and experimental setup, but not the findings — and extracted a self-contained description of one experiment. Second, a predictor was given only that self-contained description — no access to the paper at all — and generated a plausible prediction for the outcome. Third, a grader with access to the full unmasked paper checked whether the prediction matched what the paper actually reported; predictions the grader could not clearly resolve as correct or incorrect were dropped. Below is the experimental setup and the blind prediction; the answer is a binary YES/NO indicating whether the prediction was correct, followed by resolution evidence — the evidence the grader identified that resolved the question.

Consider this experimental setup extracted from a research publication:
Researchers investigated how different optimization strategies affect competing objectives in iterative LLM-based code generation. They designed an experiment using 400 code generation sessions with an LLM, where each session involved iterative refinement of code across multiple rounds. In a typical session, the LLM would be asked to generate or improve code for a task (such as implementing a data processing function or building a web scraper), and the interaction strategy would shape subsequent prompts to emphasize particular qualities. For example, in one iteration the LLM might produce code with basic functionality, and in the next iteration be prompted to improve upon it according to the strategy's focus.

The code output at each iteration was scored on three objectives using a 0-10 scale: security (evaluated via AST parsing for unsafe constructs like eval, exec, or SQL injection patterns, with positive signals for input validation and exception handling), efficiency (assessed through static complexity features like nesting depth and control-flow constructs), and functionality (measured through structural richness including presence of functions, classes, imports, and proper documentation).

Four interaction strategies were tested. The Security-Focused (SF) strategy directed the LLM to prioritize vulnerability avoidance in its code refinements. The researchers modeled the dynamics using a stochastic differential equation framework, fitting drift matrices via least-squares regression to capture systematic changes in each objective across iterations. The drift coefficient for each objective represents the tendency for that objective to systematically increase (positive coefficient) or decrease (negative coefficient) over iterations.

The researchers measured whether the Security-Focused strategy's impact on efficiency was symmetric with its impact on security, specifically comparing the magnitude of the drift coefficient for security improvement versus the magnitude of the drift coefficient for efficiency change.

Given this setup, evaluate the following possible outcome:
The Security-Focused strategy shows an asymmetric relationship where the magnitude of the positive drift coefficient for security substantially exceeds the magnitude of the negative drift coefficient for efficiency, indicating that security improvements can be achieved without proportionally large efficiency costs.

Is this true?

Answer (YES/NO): NO